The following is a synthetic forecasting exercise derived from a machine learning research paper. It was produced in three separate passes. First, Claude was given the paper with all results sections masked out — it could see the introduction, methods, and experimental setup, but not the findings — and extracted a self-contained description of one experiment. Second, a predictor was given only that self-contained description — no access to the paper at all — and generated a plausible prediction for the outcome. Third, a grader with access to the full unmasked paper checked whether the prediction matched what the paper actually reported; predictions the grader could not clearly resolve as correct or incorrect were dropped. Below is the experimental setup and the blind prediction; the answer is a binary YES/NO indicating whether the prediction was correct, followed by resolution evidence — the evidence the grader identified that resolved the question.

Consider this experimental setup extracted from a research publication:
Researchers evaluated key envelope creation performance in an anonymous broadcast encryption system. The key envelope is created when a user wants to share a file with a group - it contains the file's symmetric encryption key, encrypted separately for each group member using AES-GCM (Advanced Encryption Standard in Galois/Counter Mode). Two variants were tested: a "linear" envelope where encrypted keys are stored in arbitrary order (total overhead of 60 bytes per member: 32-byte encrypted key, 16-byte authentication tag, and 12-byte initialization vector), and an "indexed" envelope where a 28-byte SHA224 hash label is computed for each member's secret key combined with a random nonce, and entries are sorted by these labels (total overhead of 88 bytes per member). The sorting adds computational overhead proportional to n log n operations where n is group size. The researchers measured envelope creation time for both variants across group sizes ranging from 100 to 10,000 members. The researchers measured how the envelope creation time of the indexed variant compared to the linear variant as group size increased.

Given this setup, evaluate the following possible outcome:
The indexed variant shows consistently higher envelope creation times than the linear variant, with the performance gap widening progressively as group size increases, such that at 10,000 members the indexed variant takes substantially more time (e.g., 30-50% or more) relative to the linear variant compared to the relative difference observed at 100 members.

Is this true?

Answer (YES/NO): NO